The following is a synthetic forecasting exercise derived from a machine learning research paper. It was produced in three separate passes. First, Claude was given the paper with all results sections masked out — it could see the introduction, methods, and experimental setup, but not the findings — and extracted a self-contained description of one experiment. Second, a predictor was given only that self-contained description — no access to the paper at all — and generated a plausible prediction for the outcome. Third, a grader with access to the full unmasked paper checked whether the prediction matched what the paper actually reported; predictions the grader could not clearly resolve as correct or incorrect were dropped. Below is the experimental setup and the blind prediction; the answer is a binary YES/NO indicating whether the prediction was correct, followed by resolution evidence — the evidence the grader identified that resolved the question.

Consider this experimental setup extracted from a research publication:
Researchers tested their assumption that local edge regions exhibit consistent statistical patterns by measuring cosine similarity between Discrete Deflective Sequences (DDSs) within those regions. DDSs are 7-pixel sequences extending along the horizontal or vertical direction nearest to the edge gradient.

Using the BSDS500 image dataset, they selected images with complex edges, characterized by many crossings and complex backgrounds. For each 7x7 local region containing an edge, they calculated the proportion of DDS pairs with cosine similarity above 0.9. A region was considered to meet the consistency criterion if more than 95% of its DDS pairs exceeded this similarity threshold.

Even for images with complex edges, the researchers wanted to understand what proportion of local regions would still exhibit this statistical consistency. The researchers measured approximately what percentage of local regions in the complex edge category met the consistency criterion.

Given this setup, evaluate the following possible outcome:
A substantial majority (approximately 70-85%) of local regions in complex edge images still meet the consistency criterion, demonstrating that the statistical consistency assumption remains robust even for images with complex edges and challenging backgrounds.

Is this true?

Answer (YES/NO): NO